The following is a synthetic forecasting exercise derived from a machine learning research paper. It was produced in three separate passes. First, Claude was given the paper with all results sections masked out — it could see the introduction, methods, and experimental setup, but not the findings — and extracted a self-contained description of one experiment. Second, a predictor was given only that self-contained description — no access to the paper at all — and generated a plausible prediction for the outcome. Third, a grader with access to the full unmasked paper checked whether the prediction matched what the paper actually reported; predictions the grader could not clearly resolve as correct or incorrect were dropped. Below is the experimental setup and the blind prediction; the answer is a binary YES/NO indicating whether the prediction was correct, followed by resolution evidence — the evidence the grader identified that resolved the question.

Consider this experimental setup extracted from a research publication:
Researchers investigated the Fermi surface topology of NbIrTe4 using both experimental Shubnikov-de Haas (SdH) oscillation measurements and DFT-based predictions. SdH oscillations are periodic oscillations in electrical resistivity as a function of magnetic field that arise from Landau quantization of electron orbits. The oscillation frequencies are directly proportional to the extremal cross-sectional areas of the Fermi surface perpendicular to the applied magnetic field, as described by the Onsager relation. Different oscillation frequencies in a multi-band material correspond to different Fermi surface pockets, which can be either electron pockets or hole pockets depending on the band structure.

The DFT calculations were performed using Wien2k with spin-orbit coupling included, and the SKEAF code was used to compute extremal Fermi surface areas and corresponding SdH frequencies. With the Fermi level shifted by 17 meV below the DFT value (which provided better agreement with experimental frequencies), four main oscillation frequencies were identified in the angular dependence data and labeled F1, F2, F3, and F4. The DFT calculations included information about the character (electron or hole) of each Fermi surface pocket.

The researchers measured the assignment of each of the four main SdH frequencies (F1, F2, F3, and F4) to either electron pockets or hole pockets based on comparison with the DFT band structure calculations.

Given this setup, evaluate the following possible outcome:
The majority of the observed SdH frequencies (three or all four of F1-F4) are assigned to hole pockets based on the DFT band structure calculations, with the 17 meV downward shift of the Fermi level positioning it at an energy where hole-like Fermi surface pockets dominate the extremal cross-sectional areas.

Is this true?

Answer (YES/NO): NO